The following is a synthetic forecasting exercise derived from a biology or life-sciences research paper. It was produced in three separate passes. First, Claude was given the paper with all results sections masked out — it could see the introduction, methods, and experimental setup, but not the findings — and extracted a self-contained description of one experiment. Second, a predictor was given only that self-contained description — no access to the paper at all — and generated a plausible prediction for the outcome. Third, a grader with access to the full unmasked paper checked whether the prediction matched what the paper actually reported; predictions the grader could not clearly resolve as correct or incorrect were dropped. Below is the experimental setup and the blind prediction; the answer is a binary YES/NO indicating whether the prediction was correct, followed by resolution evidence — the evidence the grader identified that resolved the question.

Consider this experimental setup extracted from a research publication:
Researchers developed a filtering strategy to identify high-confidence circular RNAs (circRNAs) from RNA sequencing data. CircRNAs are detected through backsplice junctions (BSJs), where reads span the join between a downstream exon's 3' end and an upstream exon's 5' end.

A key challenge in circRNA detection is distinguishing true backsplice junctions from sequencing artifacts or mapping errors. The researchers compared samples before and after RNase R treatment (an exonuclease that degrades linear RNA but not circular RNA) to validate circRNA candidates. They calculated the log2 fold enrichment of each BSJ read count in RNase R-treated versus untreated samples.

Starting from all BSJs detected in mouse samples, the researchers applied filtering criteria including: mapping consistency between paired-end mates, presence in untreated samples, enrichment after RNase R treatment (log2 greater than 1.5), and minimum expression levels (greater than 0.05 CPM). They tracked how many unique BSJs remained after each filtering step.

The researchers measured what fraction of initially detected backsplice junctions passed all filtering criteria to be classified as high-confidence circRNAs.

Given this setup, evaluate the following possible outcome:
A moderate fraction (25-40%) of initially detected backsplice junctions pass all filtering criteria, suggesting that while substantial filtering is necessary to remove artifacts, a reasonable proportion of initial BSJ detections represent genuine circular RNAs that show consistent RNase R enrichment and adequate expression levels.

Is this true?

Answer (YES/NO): NO